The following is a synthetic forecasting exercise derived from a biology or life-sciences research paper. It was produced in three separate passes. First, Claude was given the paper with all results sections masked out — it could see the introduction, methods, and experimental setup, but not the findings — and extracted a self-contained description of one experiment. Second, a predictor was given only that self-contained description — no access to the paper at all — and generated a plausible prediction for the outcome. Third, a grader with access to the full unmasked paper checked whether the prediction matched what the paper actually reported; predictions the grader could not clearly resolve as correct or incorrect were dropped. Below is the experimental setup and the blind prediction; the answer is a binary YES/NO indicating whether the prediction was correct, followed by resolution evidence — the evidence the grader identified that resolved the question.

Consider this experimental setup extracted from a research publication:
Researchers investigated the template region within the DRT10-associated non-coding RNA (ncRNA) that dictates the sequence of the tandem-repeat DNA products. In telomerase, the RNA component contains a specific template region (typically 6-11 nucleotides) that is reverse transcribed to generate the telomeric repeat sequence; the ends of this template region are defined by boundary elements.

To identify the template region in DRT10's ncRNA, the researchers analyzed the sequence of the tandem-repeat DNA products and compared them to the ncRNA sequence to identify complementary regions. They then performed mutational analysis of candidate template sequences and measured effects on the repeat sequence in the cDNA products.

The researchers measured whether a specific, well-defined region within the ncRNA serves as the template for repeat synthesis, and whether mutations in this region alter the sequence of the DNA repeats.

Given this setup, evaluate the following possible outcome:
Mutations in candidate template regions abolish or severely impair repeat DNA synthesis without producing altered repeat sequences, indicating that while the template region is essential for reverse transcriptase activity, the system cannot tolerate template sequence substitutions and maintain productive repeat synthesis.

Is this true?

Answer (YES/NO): NO